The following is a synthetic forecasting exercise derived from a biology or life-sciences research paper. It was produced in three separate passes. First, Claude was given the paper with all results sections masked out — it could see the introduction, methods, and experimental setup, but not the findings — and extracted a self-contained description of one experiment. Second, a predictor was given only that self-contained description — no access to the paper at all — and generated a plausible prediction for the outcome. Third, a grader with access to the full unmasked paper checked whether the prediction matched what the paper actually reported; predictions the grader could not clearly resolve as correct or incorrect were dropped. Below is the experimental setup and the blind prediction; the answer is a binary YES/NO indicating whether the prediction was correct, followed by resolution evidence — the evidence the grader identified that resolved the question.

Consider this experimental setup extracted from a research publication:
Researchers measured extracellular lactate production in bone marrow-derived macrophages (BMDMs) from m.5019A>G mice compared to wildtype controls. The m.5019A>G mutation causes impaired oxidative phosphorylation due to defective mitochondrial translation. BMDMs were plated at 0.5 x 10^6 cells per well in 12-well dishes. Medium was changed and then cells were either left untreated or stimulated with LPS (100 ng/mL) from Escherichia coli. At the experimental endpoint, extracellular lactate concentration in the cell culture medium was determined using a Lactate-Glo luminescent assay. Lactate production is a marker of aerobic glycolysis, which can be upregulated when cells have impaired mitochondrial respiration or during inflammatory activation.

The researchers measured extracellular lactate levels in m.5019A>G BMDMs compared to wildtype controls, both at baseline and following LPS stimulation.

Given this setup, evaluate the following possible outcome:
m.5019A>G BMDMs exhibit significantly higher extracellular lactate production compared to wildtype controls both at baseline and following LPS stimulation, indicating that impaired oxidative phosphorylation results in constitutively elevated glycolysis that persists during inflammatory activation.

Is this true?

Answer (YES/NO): NO